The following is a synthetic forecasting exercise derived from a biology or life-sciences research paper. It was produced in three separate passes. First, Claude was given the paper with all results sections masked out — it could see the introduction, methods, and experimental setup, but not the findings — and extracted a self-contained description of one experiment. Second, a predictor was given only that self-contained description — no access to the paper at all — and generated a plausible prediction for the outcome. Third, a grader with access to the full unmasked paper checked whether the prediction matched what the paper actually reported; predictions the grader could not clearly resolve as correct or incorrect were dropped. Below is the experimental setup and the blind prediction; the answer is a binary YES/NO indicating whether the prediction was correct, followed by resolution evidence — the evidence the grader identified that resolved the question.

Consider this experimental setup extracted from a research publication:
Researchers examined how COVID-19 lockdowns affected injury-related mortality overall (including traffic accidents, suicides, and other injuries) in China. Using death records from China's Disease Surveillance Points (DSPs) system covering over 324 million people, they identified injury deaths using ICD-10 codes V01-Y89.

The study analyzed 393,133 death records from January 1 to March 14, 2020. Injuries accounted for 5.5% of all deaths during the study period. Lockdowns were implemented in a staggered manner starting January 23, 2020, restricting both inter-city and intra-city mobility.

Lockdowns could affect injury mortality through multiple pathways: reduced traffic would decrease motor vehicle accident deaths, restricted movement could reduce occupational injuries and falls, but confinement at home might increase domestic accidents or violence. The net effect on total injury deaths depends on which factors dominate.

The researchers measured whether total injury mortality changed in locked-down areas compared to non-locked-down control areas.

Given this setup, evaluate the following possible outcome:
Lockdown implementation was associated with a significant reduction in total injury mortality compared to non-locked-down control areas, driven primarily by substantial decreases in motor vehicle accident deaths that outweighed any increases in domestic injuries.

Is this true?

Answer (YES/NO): NO